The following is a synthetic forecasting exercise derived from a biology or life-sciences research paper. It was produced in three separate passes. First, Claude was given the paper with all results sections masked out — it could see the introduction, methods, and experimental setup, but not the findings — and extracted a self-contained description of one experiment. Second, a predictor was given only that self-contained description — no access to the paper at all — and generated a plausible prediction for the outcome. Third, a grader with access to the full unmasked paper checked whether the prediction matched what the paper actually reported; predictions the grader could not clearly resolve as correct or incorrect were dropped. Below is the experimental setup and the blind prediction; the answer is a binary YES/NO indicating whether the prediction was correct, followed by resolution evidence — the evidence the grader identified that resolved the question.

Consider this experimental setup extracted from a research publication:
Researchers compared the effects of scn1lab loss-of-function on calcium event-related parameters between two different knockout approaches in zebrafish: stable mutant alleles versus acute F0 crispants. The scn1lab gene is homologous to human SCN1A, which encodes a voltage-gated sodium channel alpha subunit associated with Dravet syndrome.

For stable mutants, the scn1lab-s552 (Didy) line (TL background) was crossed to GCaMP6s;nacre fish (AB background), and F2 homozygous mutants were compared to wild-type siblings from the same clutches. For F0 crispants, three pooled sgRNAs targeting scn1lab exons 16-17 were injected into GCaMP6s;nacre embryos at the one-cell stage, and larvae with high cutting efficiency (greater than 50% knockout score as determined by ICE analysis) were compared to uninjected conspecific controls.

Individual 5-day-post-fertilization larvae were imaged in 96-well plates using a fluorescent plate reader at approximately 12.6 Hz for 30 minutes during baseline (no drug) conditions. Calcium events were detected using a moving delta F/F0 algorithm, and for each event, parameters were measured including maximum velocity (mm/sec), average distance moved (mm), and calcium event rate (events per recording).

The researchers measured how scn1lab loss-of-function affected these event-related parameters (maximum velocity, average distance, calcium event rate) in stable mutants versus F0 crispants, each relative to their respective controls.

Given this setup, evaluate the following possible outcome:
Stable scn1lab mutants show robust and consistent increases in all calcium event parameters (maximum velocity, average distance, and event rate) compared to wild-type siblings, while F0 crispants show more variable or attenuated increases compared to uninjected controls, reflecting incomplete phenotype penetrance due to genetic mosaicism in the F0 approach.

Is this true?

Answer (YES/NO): NO